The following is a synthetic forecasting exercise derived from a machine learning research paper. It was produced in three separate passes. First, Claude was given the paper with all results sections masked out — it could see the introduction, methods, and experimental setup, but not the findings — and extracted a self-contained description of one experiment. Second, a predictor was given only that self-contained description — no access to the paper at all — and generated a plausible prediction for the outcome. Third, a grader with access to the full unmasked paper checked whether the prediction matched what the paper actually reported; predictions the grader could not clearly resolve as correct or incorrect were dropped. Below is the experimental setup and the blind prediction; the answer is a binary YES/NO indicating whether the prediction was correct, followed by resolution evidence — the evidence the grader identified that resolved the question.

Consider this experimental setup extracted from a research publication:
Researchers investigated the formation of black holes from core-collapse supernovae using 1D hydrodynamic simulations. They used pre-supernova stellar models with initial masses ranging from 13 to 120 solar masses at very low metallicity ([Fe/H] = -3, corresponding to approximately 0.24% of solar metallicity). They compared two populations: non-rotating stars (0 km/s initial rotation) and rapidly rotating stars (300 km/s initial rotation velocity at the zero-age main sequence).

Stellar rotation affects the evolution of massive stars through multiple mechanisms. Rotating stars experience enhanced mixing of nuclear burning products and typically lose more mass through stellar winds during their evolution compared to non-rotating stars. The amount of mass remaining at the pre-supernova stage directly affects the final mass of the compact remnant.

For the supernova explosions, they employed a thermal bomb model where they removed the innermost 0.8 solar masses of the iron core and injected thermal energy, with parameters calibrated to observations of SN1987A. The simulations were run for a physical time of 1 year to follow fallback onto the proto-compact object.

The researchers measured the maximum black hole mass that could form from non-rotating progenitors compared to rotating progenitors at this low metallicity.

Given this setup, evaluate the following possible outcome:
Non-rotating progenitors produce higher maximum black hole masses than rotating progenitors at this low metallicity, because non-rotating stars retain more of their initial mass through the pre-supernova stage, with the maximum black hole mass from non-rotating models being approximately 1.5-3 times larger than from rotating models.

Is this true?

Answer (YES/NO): YES